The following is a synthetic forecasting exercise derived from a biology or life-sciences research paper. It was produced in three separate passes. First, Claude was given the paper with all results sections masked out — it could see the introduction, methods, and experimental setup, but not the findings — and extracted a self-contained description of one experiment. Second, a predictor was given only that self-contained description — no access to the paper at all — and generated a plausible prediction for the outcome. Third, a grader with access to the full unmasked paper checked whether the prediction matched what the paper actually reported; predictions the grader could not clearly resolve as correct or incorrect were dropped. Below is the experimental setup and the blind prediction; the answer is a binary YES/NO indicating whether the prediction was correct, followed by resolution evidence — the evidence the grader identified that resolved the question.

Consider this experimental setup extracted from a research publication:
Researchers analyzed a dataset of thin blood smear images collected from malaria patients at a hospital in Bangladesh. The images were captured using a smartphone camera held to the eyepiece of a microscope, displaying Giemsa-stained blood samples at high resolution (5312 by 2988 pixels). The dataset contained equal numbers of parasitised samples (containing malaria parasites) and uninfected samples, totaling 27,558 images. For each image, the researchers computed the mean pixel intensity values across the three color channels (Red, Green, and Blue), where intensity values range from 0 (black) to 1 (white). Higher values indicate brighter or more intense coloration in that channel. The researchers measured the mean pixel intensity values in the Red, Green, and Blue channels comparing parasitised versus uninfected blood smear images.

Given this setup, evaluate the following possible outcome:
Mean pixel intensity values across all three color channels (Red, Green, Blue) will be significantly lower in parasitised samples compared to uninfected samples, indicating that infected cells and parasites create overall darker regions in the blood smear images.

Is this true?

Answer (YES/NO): NO